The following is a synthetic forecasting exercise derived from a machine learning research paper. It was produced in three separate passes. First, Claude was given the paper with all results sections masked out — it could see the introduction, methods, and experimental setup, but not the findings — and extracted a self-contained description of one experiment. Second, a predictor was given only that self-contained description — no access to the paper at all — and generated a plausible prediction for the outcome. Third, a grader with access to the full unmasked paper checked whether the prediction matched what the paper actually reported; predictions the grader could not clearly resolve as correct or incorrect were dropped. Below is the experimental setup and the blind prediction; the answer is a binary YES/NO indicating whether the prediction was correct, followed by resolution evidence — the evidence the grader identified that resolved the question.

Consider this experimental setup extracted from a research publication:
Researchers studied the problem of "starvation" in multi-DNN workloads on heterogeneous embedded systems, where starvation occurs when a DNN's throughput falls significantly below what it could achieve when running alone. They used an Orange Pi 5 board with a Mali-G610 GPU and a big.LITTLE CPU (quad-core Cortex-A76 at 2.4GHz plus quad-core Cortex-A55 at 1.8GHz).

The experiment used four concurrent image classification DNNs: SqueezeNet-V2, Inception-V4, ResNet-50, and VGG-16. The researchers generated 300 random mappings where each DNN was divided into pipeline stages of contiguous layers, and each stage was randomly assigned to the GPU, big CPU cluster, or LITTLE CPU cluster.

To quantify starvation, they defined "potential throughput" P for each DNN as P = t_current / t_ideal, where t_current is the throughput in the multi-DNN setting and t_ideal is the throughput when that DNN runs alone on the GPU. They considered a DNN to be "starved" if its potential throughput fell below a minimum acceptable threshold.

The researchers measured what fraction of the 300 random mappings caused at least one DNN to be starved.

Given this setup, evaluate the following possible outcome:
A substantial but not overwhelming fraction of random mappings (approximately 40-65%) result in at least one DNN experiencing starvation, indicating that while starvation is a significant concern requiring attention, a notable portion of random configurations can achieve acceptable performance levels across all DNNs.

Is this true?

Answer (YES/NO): NO